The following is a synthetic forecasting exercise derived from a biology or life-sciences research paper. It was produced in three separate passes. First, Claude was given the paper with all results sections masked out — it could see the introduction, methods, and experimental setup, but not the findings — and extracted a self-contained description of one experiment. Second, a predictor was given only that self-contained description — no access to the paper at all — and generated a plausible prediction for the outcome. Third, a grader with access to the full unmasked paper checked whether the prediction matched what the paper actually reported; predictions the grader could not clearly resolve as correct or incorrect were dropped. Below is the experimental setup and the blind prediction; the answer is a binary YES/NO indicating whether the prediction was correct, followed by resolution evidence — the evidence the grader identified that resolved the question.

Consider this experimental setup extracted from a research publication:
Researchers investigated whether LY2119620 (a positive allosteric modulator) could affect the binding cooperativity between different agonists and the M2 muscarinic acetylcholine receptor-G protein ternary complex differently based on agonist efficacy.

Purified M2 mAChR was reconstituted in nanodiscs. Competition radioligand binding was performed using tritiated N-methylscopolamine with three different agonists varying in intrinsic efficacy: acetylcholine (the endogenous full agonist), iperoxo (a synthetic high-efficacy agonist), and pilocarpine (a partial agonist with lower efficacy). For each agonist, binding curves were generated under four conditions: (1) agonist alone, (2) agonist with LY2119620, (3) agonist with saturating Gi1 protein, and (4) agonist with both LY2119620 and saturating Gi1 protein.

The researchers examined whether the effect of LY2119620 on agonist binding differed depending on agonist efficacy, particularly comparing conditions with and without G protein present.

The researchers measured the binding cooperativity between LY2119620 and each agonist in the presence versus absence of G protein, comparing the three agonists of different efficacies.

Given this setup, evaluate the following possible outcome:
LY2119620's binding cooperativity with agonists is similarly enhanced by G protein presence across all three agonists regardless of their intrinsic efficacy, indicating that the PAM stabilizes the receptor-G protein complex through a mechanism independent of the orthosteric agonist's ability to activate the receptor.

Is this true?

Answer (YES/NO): NO